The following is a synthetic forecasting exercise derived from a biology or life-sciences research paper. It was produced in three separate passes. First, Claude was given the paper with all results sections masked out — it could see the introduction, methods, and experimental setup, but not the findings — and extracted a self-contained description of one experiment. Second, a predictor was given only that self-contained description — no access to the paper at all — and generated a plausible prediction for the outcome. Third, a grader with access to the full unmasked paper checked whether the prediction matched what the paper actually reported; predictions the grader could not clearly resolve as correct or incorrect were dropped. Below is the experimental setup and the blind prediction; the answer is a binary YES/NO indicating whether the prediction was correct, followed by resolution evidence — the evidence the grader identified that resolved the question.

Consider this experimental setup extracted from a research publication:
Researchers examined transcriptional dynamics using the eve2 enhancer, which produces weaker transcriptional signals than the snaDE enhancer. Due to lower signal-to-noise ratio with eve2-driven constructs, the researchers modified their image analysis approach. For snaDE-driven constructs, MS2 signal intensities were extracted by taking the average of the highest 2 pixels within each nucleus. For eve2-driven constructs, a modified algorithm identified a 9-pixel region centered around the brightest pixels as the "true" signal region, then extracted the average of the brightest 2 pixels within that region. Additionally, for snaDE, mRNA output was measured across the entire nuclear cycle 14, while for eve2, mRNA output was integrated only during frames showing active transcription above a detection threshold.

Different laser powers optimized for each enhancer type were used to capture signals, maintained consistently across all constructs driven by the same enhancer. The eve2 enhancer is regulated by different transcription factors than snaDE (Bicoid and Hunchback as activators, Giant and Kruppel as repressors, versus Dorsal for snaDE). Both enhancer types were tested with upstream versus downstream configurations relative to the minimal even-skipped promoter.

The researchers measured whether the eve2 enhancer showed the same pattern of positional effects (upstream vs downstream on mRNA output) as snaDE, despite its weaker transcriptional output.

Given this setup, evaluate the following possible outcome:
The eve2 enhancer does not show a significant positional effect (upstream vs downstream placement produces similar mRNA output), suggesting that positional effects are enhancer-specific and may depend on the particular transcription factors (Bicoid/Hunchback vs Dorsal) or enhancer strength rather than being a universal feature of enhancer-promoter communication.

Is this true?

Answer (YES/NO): NO